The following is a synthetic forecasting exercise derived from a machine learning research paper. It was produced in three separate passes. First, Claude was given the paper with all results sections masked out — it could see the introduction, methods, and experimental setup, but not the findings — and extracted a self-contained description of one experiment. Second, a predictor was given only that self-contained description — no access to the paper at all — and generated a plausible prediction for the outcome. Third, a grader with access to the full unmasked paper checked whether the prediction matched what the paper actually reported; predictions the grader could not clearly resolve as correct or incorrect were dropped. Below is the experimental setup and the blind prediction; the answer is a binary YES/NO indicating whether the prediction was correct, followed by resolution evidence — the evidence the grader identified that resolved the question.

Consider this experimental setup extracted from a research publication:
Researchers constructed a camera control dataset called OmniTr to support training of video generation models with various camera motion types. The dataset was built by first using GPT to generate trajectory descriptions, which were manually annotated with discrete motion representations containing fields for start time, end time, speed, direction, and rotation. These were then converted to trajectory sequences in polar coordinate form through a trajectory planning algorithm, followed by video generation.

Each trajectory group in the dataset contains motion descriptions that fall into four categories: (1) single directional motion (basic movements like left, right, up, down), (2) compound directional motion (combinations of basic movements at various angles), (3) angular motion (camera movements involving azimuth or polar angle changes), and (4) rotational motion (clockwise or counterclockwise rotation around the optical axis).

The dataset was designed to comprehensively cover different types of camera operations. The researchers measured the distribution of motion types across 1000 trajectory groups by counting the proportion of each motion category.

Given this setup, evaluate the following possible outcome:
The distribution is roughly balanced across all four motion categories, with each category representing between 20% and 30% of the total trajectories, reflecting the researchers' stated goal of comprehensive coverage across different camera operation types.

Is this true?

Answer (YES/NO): NO